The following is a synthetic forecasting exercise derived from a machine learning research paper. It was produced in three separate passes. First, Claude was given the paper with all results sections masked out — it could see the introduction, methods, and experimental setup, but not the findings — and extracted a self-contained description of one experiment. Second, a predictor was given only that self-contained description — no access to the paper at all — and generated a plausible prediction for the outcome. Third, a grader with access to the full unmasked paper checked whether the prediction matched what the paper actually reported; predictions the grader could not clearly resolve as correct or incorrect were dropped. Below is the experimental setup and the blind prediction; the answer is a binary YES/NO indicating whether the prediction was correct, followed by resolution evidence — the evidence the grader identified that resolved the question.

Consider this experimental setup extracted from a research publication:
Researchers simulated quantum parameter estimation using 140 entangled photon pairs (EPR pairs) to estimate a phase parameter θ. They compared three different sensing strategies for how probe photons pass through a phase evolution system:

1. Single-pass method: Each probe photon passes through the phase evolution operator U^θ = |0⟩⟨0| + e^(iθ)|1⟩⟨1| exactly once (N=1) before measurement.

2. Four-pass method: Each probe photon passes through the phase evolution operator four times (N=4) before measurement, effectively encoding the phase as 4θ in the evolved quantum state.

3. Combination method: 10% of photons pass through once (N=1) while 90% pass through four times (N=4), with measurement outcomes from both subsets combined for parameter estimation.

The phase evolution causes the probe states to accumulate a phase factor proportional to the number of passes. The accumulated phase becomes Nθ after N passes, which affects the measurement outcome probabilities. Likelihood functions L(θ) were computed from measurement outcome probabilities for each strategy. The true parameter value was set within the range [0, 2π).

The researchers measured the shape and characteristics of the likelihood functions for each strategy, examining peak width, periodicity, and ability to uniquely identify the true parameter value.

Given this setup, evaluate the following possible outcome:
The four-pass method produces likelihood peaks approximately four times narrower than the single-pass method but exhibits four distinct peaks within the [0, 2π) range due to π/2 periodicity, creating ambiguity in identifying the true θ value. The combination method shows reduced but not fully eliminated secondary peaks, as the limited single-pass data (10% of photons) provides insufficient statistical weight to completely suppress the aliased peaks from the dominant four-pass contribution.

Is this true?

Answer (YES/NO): NO